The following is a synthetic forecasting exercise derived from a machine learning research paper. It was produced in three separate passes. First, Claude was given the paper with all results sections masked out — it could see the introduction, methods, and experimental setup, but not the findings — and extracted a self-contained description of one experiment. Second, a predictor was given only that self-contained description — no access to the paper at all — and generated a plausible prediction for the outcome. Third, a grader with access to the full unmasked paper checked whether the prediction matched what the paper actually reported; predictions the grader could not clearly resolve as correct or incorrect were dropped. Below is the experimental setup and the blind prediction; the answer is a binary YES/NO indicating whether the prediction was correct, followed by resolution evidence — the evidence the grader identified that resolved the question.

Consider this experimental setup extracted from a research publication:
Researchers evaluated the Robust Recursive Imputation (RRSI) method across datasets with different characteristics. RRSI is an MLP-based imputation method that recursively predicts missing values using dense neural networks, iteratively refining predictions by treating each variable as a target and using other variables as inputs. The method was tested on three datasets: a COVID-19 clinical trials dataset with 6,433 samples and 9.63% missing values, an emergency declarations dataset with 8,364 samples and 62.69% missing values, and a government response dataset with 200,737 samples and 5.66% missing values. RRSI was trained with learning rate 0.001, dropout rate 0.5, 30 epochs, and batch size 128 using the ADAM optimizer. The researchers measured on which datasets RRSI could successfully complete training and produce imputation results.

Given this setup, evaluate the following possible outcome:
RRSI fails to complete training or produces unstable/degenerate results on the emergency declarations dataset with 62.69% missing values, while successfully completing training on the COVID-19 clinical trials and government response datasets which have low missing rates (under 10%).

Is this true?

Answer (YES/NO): NO